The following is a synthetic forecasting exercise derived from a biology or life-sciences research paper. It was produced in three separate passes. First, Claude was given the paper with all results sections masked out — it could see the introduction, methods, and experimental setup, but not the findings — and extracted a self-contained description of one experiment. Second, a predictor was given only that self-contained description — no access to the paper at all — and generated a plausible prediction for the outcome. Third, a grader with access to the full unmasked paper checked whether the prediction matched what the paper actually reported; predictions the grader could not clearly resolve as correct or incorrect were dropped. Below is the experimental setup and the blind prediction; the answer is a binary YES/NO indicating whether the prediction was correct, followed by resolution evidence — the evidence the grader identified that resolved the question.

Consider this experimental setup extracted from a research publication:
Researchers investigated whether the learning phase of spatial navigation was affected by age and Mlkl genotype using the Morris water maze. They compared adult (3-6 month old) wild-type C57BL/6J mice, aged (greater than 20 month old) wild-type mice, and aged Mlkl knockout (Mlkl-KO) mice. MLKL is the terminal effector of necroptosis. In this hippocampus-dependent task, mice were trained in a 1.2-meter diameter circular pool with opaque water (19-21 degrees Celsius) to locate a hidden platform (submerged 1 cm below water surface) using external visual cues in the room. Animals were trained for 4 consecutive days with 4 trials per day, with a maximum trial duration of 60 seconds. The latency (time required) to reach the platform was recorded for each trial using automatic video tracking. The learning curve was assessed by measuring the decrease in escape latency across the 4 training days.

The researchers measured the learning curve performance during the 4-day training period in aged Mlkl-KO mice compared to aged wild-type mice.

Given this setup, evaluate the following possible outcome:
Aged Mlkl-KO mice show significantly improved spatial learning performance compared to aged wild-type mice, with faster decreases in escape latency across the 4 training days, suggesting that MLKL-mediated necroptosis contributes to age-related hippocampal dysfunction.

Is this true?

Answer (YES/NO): YES